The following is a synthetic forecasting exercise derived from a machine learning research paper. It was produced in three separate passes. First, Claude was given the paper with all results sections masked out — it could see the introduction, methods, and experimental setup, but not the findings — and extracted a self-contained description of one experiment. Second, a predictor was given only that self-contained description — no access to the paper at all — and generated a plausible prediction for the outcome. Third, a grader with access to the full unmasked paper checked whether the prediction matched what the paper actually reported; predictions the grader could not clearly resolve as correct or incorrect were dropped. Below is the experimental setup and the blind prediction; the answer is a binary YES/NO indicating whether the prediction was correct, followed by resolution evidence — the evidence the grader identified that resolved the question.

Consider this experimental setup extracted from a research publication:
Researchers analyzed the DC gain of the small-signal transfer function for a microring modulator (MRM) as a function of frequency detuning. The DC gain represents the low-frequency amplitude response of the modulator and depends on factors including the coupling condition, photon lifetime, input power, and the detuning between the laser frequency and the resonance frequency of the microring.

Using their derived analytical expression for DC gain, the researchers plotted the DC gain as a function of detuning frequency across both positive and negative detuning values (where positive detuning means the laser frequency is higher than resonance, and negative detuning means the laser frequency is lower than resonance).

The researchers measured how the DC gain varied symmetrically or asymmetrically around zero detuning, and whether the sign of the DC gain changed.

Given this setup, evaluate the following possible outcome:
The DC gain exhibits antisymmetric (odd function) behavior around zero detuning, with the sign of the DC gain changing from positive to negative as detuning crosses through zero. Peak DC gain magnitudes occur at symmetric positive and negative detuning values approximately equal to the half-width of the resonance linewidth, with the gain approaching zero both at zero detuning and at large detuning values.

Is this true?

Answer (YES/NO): NO